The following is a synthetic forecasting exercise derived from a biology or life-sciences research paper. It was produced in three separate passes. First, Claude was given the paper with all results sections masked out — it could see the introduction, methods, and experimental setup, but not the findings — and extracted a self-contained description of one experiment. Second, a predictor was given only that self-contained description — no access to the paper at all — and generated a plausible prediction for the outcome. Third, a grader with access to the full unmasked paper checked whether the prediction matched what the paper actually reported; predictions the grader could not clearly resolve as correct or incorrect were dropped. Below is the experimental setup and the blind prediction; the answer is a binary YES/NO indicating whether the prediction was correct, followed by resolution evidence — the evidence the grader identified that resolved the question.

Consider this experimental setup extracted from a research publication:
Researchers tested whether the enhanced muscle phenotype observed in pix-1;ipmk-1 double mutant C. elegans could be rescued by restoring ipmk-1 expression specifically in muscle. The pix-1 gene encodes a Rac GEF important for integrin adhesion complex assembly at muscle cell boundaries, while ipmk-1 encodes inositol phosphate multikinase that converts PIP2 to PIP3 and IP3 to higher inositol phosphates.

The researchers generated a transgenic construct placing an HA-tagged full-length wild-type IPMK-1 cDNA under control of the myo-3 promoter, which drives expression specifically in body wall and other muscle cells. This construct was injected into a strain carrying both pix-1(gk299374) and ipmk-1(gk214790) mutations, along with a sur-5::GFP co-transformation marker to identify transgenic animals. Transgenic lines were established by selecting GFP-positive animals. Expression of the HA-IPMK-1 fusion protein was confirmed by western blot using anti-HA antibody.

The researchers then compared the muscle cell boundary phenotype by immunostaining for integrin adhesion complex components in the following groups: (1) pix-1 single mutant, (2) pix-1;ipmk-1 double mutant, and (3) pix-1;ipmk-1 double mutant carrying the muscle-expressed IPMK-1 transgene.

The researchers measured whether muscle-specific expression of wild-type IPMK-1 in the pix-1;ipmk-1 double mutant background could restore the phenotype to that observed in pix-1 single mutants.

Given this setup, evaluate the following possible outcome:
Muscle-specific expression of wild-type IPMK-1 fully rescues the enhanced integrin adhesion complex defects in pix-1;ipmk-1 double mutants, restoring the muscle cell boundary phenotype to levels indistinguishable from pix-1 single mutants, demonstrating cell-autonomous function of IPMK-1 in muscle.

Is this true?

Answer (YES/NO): YES